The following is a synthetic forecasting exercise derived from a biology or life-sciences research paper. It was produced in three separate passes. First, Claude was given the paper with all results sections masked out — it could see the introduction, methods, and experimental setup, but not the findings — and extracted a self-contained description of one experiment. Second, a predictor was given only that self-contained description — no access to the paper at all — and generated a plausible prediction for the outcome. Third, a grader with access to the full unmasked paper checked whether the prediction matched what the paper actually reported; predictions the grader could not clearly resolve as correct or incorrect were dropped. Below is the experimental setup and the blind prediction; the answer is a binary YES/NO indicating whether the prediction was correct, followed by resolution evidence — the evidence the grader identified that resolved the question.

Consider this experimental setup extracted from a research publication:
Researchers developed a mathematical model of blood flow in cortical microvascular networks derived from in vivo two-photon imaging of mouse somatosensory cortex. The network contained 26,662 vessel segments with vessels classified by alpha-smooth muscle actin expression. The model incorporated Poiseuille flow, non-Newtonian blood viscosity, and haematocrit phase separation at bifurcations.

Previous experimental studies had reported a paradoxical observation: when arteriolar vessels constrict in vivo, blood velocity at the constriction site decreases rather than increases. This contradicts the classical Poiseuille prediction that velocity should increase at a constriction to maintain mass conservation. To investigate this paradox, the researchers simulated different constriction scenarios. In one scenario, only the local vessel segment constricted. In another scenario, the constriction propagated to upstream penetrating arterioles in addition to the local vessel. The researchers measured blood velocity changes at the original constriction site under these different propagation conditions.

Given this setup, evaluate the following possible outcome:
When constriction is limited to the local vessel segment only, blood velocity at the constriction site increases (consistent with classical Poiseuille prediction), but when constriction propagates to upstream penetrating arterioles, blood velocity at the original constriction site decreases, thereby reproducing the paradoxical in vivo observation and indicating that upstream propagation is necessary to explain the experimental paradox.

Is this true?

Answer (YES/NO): YES